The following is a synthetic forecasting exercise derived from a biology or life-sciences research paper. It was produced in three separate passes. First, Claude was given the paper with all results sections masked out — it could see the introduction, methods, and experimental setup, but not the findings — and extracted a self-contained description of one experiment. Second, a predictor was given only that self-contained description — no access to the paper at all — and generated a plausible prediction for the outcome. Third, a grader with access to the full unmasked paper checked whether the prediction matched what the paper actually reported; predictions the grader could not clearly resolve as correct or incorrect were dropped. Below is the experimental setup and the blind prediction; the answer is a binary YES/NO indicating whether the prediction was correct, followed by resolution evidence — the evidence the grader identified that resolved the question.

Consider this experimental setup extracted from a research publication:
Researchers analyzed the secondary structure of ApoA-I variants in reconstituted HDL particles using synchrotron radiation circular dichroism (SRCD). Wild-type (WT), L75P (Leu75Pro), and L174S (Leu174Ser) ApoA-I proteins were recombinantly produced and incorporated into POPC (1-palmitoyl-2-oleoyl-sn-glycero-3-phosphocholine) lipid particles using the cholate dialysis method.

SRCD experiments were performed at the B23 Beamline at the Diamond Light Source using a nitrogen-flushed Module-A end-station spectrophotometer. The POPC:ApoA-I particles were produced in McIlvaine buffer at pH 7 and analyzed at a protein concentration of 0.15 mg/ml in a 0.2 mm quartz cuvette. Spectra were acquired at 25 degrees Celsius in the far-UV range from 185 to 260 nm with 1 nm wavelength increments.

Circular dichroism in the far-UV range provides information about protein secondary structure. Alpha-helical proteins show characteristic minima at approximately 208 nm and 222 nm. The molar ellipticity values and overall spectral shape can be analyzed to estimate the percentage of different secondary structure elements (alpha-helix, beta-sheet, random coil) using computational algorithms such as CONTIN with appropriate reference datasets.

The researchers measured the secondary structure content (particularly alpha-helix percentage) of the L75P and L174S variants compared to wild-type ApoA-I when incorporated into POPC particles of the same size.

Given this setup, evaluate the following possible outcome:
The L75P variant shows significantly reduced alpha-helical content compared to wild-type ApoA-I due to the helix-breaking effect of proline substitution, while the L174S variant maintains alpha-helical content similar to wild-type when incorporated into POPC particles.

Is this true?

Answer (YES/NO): NO